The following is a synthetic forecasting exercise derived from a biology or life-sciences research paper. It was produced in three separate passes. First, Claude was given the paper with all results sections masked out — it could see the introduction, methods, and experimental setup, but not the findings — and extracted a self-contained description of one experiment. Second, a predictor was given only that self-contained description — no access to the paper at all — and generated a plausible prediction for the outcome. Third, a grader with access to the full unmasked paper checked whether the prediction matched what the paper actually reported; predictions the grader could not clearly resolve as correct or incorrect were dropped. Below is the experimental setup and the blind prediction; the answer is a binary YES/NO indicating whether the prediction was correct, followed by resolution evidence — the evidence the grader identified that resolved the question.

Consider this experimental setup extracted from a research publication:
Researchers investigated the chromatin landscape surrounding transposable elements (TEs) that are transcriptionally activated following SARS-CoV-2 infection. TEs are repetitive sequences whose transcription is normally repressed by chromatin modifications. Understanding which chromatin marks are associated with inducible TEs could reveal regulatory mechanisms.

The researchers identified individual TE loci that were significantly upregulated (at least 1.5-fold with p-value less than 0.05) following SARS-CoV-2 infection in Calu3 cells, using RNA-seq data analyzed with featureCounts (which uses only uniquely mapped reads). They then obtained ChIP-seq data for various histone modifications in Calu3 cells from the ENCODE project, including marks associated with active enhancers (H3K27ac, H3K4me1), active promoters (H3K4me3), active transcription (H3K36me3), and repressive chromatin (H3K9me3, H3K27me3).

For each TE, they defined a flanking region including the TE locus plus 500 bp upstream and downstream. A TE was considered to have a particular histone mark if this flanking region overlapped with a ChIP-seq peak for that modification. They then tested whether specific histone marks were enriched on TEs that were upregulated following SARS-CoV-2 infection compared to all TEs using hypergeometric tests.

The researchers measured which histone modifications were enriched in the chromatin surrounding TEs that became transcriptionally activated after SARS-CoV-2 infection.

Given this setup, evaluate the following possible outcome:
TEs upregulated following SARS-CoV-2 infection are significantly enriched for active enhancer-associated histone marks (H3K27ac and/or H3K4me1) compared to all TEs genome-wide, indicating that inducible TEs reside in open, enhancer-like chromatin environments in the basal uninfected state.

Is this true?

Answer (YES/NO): YES